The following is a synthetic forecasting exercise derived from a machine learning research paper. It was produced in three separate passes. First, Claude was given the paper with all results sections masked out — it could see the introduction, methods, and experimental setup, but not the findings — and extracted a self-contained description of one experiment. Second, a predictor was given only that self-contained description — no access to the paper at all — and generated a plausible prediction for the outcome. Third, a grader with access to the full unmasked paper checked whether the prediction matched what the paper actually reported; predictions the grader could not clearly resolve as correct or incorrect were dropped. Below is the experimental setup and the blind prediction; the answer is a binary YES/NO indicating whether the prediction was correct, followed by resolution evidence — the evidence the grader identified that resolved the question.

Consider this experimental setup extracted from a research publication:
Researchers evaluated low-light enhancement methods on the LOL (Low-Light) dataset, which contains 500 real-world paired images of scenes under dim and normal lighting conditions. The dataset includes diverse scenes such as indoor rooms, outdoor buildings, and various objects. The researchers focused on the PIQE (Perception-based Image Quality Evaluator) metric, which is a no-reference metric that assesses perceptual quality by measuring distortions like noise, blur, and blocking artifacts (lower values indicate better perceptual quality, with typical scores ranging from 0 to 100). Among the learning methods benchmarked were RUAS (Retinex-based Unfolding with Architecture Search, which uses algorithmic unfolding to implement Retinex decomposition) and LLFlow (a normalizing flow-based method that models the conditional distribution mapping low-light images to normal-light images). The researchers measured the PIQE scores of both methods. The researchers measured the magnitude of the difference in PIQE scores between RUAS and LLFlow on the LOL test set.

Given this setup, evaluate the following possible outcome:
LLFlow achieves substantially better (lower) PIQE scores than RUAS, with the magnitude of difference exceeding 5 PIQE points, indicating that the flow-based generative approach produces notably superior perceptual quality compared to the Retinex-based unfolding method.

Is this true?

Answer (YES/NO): NO